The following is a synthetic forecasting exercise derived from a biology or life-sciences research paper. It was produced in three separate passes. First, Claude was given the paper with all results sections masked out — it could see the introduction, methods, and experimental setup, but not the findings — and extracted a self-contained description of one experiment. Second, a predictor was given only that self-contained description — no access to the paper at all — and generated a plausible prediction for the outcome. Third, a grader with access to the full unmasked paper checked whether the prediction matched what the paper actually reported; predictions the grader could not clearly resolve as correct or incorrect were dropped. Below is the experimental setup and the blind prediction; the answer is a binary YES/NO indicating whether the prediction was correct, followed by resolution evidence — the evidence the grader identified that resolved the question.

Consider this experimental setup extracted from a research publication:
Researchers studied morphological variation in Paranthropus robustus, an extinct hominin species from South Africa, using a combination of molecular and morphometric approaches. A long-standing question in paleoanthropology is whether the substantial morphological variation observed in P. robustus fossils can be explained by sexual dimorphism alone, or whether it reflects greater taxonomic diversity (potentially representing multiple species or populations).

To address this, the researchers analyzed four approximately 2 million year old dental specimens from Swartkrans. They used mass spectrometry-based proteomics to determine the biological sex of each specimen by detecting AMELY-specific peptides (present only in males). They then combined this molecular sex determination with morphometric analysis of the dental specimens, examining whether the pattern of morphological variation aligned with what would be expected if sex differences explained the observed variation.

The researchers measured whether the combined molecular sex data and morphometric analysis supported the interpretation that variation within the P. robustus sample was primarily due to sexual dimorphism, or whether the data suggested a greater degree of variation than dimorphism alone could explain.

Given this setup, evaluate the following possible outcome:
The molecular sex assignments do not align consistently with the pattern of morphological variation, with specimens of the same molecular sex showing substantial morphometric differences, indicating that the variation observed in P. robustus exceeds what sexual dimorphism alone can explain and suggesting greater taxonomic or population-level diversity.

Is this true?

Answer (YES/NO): YES